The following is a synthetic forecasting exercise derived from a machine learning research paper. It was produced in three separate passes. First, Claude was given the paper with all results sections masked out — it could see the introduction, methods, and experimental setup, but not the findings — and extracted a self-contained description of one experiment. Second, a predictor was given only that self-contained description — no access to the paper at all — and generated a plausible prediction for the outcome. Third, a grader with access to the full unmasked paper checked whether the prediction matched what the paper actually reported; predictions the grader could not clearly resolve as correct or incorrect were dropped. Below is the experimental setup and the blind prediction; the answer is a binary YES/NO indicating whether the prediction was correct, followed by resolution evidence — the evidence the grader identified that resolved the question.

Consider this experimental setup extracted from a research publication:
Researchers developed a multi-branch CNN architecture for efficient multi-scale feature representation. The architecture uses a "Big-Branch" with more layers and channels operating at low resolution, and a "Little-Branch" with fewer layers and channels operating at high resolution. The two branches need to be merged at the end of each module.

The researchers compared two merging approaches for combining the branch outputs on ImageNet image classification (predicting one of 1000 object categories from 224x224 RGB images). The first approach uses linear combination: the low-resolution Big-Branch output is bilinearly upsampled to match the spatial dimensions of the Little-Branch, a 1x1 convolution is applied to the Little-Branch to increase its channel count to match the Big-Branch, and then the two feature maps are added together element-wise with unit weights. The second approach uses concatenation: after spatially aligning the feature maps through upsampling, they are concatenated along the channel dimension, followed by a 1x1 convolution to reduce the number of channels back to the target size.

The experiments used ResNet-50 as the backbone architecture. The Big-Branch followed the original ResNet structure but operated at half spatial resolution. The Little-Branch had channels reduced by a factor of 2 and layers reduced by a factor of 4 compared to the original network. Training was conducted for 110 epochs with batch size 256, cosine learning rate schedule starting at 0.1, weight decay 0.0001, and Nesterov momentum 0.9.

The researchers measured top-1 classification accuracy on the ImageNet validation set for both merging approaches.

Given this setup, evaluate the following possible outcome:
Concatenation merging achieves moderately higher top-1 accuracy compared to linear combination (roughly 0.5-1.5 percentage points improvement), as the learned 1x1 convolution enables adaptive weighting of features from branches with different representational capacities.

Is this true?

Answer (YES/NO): NO